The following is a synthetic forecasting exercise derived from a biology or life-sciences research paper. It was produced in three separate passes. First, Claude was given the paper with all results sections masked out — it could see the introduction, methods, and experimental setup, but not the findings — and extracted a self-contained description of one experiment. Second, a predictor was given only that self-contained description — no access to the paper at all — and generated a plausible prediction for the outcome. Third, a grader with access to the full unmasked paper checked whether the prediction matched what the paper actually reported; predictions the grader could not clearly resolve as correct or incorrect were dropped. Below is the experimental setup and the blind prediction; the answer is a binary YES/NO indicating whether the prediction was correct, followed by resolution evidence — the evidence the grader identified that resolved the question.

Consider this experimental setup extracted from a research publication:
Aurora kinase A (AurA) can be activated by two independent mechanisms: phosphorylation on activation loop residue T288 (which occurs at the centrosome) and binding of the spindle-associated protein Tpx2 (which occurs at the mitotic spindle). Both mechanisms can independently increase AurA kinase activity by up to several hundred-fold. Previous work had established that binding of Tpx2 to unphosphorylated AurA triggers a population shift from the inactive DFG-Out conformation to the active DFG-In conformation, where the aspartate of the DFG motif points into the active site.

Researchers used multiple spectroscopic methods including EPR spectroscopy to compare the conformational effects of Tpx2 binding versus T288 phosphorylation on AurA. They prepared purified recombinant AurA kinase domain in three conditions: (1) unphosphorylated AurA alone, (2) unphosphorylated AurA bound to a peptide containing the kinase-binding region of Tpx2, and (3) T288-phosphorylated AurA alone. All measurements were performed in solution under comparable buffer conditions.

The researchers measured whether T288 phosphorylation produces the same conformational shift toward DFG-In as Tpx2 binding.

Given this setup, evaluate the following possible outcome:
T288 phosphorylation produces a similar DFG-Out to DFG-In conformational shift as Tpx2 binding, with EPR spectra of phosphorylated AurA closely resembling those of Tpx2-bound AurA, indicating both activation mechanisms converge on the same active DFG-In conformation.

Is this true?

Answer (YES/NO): NO